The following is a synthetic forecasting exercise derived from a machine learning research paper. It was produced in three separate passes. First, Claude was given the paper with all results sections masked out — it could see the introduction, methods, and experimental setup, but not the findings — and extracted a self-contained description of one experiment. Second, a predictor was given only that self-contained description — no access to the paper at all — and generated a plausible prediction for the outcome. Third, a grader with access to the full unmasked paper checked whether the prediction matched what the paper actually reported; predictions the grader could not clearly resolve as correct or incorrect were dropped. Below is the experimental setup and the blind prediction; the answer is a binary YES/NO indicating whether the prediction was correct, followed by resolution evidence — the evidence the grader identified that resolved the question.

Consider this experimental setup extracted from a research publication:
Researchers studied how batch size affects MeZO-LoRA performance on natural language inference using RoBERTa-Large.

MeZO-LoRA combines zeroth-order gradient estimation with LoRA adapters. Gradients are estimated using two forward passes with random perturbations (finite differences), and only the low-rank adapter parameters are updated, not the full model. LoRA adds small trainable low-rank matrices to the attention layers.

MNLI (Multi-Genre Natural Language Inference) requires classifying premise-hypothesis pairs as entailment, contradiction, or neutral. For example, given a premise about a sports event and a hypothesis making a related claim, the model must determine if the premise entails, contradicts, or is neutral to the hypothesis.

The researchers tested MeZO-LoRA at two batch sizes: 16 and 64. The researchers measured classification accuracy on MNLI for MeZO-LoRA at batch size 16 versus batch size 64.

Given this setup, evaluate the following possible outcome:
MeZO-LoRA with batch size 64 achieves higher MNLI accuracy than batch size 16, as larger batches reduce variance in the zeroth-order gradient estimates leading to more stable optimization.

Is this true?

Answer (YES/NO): YES